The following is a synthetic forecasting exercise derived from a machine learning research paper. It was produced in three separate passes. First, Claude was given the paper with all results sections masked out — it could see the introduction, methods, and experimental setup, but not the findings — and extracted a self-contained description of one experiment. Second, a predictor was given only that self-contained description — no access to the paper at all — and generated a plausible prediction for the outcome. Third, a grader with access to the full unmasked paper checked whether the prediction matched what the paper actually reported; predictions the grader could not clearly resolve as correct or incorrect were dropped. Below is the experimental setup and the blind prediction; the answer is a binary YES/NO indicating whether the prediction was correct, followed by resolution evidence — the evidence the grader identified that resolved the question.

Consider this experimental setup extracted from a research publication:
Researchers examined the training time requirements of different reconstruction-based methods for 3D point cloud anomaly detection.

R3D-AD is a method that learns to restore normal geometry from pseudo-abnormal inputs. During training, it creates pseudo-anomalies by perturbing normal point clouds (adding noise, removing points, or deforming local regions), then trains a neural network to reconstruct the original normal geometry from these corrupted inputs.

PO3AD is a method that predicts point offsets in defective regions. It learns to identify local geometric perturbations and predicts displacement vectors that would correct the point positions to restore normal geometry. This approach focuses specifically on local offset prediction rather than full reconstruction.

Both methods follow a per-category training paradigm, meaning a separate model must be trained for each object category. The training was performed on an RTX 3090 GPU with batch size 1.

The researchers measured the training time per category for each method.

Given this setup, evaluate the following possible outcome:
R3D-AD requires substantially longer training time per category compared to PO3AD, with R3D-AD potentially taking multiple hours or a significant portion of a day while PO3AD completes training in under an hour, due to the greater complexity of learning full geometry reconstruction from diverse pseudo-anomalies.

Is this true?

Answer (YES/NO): NO